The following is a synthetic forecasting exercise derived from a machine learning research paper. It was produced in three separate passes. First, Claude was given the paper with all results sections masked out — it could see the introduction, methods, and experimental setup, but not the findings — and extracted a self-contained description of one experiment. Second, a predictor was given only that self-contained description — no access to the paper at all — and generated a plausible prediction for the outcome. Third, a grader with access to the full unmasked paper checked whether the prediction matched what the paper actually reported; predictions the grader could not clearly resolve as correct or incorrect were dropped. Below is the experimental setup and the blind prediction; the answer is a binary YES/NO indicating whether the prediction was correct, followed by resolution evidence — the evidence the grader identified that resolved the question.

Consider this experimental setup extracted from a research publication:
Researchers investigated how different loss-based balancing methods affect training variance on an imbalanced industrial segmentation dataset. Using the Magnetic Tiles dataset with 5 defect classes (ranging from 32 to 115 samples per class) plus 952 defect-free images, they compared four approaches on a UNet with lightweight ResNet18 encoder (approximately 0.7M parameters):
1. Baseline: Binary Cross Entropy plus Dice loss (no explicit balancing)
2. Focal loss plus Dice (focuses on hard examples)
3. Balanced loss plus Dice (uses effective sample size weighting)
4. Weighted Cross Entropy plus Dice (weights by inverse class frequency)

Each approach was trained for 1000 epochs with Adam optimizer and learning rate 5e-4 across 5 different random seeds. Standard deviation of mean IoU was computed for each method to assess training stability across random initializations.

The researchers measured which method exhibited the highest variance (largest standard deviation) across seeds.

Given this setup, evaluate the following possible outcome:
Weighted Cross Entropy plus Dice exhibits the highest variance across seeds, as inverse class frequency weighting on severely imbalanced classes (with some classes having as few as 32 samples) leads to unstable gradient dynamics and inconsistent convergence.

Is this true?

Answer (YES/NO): NO